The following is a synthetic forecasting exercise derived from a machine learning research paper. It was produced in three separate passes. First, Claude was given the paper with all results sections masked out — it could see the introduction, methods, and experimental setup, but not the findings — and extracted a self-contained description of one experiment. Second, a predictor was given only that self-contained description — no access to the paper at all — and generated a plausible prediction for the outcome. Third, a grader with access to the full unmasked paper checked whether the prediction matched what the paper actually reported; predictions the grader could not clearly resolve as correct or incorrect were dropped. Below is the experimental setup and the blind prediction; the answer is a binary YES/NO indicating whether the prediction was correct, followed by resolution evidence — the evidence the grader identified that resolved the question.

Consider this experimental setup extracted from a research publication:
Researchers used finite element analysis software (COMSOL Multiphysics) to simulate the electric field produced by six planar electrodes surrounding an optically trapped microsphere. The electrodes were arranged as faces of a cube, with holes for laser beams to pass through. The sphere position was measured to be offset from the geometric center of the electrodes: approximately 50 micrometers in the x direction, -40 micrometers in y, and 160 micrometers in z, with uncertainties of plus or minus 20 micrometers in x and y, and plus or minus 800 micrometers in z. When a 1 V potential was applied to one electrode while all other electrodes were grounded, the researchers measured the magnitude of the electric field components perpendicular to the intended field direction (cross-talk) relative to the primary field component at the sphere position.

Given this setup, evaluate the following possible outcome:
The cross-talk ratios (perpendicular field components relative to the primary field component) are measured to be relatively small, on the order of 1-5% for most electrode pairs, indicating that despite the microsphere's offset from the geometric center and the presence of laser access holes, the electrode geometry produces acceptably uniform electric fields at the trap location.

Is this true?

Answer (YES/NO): NO